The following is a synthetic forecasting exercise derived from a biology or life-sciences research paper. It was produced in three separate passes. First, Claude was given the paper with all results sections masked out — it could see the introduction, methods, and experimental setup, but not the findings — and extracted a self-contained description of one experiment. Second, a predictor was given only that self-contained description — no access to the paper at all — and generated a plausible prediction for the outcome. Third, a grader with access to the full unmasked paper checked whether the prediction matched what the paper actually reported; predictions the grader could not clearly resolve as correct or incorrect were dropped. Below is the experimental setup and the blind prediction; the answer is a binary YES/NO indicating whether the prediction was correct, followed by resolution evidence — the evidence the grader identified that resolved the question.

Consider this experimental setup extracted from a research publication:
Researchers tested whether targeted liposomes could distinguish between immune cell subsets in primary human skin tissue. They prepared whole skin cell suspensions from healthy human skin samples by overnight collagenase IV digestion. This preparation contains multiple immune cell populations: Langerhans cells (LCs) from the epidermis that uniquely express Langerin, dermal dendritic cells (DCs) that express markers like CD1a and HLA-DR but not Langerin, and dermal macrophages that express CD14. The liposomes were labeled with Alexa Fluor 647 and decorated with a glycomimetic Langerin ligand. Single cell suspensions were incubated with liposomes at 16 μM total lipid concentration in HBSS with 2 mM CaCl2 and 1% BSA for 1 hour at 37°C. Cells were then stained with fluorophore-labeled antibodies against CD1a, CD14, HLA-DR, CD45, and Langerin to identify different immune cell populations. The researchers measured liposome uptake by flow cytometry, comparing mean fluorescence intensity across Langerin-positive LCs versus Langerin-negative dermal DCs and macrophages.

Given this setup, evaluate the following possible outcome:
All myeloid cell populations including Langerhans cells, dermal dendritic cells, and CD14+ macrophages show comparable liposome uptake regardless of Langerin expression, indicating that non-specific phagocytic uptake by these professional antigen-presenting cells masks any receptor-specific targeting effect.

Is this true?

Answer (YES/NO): NO